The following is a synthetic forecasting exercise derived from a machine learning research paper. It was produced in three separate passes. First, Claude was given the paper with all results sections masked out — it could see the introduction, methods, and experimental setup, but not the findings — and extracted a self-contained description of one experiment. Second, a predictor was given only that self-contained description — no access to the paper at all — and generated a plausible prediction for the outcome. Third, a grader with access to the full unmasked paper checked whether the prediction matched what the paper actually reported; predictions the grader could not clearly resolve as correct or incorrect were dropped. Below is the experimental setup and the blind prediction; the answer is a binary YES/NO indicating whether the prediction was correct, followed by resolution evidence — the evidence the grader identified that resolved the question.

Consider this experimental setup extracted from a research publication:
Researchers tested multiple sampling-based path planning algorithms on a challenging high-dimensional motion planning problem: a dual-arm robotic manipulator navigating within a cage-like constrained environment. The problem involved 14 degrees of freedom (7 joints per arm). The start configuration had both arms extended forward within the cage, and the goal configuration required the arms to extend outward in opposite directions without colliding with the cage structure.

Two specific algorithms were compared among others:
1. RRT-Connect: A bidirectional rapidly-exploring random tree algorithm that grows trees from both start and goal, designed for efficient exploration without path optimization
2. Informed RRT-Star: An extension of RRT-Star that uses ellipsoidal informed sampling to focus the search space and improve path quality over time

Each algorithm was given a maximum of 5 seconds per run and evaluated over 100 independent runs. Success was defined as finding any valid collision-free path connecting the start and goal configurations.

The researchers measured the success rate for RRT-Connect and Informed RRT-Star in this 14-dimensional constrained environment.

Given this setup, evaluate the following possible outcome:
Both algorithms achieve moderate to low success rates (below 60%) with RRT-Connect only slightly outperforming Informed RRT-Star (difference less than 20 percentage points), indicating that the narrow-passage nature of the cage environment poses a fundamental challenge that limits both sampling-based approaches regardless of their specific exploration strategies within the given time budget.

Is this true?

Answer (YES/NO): NO